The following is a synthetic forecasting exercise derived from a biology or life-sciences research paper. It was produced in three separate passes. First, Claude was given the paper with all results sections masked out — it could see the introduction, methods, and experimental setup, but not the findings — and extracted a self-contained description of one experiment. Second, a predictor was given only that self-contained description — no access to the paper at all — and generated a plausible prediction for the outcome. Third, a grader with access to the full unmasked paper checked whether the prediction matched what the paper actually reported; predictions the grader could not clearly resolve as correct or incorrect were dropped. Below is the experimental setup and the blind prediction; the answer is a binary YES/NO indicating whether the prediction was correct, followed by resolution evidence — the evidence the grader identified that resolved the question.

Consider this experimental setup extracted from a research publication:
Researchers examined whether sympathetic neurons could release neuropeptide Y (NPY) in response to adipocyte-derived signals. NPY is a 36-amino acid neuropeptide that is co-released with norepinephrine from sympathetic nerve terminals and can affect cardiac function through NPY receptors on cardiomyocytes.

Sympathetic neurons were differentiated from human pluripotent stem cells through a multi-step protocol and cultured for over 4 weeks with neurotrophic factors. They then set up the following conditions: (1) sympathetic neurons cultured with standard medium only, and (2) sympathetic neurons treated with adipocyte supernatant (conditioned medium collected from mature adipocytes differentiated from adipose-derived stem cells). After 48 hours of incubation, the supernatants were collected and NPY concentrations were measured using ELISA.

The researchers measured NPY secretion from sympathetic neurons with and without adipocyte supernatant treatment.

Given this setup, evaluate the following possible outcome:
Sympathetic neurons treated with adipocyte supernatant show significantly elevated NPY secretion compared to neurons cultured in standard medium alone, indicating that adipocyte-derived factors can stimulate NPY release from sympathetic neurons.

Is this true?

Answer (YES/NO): YES